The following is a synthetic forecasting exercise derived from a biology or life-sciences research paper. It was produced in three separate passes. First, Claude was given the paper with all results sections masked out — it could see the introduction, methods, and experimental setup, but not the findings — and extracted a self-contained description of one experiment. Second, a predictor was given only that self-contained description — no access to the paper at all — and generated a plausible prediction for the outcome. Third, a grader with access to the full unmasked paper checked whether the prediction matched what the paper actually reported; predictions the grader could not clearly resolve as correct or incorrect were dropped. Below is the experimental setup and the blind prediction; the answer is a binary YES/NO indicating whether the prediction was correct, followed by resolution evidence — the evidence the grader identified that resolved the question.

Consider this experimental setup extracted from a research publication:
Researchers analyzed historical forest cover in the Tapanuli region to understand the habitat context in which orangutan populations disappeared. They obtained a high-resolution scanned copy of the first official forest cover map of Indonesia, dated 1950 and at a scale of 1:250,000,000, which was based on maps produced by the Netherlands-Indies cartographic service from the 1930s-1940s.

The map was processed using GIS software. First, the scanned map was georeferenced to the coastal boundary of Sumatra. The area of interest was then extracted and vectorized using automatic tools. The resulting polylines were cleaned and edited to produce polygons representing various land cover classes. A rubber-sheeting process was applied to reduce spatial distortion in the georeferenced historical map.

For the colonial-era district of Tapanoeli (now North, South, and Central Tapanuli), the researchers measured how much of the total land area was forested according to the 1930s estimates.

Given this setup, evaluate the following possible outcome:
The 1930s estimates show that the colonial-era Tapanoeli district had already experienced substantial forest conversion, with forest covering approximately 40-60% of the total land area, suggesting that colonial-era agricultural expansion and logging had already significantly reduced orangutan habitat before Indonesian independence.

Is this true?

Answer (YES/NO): YES